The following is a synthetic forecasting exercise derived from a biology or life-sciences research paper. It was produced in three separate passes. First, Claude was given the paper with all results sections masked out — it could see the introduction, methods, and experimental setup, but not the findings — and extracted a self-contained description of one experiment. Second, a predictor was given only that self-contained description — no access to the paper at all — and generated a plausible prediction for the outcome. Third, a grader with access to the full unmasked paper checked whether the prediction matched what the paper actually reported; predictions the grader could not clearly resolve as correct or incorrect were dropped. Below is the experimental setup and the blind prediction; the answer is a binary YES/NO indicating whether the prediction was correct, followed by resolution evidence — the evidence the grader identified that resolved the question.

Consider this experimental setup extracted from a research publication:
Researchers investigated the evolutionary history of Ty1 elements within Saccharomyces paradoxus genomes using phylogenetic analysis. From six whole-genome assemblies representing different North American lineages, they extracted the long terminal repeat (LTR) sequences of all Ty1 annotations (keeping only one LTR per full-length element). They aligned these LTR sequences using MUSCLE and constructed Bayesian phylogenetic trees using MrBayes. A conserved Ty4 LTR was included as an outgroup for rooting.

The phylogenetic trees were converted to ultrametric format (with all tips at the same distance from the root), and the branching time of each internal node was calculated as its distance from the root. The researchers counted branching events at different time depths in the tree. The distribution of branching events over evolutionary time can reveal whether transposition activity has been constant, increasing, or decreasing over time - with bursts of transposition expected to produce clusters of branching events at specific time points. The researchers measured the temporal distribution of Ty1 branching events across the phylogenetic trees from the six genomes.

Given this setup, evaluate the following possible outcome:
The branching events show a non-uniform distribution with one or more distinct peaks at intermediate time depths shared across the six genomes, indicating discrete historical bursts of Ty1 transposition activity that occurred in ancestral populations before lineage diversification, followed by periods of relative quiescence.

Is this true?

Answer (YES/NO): NO